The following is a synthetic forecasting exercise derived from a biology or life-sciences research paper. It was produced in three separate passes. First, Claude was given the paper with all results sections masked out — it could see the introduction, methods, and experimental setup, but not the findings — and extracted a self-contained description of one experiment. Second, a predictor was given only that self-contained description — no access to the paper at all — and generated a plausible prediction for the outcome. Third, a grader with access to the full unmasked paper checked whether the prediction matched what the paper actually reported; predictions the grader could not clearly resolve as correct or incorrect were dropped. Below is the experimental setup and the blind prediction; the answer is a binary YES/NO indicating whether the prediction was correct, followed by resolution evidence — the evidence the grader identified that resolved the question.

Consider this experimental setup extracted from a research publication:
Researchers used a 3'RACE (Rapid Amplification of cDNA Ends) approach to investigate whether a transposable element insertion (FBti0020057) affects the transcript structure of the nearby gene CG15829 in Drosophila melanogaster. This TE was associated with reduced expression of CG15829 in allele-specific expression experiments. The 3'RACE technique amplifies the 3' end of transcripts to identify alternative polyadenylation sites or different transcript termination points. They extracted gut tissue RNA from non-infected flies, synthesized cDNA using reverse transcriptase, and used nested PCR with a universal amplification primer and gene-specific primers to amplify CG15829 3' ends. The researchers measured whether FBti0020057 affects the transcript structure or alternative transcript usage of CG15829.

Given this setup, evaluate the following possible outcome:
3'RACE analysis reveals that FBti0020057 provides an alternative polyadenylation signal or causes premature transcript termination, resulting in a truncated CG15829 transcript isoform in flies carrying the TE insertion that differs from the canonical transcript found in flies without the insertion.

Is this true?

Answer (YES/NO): NO